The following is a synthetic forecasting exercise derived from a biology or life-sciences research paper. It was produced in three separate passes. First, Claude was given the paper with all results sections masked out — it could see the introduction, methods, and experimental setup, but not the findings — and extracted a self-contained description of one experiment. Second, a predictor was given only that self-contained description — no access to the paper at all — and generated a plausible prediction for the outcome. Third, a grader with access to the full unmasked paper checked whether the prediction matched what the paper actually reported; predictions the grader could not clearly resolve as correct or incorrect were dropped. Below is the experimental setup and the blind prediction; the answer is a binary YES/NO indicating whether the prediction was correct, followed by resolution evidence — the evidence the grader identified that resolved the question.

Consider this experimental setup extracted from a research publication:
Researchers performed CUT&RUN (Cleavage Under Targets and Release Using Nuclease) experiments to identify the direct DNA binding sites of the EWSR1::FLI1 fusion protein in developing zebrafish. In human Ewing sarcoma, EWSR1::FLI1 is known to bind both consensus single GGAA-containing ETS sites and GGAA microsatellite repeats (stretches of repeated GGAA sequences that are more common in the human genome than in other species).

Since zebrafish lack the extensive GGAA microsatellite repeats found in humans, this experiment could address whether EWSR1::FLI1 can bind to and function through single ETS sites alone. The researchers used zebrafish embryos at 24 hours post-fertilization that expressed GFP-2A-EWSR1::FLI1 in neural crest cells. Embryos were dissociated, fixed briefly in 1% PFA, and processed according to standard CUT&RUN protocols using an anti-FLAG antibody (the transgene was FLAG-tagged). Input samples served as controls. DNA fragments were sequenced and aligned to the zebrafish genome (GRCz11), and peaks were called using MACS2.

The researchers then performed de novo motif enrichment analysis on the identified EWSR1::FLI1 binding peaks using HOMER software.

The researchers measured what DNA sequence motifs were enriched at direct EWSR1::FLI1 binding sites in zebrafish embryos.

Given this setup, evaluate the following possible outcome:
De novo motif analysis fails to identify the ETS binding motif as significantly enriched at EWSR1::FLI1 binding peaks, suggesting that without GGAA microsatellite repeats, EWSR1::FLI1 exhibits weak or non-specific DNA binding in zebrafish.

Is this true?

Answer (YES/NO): NO